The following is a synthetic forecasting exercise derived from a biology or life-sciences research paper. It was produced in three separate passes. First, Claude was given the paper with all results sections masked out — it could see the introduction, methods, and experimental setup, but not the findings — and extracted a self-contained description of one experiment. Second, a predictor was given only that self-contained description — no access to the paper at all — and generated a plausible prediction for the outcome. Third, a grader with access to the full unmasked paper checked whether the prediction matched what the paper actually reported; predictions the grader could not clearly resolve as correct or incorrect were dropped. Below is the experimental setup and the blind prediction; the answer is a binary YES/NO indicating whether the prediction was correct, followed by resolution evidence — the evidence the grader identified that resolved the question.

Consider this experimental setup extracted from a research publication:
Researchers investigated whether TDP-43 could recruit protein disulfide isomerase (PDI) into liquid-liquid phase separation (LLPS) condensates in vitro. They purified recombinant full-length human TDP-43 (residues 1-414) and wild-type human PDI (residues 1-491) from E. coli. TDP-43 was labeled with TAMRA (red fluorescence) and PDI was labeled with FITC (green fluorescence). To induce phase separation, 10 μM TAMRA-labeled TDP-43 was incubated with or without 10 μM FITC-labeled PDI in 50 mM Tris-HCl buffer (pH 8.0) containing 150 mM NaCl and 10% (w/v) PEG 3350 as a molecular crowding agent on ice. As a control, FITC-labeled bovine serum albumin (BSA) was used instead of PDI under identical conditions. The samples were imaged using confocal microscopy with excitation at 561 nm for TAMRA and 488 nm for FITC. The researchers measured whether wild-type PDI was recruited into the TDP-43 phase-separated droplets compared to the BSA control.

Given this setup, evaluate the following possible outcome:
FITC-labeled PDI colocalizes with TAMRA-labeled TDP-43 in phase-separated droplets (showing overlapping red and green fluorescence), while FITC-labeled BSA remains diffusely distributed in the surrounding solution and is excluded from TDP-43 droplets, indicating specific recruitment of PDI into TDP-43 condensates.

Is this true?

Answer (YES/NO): YES